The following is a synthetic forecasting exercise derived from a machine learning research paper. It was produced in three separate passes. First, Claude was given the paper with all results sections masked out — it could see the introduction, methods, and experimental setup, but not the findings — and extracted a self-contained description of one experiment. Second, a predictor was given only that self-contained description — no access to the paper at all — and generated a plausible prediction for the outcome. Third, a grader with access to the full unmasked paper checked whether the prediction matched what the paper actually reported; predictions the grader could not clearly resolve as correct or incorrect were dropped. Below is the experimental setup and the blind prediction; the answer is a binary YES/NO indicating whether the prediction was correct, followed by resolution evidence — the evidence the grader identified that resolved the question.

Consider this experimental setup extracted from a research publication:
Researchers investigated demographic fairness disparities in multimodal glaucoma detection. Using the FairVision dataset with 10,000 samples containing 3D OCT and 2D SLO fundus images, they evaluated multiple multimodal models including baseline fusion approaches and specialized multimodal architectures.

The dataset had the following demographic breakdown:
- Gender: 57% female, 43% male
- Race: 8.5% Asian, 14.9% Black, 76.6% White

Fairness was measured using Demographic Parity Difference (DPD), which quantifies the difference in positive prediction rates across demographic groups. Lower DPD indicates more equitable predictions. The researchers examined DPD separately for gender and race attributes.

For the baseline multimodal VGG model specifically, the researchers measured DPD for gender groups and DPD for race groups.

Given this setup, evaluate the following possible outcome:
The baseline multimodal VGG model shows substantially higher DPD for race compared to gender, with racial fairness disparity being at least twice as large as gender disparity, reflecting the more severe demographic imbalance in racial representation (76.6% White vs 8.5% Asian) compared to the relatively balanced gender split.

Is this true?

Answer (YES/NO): NO